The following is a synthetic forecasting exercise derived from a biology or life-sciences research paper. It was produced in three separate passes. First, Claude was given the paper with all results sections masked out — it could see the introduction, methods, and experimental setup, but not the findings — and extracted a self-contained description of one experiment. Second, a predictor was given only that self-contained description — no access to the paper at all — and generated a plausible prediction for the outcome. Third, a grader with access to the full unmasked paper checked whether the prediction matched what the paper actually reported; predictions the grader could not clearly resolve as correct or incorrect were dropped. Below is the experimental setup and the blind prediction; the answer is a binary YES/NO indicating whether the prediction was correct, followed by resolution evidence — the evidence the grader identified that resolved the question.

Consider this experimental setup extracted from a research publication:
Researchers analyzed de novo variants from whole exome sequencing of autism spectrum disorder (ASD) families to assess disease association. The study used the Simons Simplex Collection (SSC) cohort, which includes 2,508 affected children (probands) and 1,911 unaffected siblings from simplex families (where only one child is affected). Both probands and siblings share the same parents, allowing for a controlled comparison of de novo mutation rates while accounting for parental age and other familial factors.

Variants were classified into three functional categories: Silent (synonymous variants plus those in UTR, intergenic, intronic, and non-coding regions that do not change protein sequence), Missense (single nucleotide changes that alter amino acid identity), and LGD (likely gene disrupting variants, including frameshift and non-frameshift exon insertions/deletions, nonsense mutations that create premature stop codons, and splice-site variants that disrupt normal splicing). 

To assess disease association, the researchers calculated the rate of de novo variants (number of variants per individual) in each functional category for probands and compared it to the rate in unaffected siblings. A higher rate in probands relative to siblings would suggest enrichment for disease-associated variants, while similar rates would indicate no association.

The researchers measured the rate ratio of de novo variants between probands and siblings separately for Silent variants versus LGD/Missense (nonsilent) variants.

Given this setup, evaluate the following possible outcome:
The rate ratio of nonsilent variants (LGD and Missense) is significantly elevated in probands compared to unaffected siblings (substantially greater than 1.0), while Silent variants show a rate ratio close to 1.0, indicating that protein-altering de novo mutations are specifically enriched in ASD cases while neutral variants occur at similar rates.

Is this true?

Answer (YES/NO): YES